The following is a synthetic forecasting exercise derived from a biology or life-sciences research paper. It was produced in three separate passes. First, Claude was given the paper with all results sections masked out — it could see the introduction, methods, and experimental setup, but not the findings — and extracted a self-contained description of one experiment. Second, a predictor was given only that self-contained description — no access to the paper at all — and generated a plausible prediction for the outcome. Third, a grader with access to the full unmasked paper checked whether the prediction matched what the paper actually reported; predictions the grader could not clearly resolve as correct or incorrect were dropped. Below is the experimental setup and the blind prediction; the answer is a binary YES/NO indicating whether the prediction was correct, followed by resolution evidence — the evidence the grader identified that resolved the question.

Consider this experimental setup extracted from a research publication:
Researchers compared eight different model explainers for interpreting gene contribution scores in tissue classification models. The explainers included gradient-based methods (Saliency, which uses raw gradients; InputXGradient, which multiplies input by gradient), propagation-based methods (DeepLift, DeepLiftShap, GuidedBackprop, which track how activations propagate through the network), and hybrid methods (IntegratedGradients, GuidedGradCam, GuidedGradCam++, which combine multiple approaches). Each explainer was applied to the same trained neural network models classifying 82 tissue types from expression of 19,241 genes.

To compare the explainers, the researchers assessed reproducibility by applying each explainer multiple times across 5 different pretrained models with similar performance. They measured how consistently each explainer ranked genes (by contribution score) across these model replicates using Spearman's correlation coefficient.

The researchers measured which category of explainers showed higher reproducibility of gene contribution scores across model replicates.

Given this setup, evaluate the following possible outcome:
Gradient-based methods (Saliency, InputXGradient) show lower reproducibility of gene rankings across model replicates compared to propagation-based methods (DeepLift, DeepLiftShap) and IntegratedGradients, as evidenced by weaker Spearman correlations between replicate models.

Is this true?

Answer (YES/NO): NO